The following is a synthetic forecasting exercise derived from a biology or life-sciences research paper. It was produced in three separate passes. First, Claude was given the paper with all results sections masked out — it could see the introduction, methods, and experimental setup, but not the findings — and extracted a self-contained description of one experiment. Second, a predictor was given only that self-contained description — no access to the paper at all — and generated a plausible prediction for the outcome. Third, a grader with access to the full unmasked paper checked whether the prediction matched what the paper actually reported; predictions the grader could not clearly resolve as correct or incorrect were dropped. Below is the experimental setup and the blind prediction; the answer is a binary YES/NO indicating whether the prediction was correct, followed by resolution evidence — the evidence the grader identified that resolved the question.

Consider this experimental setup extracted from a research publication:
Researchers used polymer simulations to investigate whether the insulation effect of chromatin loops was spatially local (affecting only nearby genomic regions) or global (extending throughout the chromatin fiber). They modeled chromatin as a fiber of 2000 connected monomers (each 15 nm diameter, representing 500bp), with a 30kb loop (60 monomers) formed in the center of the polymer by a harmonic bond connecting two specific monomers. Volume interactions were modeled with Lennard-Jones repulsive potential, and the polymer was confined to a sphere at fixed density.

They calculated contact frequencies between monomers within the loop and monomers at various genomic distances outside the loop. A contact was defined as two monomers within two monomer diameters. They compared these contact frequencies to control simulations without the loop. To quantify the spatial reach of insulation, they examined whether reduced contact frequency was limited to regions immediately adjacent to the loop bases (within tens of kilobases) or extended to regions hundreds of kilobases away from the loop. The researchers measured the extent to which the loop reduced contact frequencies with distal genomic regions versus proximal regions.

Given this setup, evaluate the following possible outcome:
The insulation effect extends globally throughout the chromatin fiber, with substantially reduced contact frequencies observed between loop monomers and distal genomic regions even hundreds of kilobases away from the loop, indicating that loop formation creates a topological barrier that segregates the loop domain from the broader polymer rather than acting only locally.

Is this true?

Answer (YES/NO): YES